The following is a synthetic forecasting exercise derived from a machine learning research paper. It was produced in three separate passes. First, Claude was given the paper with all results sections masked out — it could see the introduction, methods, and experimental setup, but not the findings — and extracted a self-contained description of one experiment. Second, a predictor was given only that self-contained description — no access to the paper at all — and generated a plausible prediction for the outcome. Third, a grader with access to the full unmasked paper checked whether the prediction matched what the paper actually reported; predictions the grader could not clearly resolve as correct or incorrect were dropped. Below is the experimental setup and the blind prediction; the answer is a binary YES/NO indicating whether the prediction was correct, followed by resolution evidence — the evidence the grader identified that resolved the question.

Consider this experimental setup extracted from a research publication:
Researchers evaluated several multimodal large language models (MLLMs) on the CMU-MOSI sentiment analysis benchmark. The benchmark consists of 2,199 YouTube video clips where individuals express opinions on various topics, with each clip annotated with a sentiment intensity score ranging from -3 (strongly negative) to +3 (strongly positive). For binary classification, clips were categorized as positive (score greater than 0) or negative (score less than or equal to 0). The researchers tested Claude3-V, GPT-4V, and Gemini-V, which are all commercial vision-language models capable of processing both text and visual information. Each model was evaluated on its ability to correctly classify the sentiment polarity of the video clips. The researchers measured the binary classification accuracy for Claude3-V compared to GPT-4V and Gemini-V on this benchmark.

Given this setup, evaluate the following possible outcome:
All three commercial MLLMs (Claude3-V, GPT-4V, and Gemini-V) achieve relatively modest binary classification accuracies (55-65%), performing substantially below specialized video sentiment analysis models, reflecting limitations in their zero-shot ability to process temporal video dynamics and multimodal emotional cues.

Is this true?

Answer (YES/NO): NO